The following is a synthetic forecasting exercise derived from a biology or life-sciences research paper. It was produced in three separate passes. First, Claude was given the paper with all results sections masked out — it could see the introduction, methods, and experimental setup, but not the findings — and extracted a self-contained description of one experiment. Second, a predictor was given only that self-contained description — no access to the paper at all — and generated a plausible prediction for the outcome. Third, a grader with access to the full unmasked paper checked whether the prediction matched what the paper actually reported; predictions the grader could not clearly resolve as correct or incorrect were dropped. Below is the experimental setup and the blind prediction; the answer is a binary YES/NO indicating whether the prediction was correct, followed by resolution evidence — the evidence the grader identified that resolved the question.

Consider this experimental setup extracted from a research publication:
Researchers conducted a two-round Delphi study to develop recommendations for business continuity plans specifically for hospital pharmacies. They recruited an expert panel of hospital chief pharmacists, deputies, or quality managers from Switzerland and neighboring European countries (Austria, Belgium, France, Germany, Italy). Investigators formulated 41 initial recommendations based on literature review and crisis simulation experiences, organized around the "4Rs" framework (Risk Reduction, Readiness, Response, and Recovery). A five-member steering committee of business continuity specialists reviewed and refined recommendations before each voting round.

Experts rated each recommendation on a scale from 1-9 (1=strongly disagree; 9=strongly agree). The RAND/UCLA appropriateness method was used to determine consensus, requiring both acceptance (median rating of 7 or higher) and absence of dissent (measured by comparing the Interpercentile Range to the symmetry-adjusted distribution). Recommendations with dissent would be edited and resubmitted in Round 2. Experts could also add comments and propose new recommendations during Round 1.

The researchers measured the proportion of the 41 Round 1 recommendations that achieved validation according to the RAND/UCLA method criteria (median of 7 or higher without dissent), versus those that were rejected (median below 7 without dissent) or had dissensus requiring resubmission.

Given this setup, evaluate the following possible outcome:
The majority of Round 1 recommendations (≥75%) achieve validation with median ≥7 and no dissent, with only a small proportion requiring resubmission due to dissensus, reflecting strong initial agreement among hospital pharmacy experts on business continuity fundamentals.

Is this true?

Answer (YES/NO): YES